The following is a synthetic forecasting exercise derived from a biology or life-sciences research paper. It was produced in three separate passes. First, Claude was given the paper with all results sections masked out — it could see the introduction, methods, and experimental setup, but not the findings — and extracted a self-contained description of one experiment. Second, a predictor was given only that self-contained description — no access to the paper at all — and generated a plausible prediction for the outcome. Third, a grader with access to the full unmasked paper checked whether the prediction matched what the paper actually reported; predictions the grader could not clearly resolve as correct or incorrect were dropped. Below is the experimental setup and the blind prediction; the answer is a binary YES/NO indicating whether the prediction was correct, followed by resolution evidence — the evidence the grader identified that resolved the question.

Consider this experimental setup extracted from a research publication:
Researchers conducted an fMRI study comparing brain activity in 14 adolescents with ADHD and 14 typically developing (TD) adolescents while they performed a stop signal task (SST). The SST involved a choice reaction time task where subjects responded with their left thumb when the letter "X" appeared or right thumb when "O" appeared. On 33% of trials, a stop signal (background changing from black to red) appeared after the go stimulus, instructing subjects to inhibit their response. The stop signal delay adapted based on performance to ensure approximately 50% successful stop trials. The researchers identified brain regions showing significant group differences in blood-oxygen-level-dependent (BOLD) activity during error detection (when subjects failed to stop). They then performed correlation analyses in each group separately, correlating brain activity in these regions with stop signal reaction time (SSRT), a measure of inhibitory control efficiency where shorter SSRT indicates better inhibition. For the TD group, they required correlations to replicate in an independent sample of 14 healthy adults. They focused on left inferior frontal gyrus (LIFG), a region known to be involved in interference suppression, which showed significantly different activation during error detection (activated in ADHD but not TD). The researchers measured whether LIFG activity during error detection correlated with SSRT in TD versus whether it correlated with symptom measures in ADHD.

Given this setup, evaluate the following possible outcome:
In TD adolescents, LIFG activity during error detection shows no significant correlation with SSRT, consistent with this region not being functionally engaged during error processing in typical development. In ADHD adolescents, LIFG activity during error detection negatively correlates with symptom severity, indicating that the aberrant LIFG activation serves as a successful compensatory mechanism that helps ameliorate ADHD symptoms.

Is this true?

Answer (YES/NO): NO